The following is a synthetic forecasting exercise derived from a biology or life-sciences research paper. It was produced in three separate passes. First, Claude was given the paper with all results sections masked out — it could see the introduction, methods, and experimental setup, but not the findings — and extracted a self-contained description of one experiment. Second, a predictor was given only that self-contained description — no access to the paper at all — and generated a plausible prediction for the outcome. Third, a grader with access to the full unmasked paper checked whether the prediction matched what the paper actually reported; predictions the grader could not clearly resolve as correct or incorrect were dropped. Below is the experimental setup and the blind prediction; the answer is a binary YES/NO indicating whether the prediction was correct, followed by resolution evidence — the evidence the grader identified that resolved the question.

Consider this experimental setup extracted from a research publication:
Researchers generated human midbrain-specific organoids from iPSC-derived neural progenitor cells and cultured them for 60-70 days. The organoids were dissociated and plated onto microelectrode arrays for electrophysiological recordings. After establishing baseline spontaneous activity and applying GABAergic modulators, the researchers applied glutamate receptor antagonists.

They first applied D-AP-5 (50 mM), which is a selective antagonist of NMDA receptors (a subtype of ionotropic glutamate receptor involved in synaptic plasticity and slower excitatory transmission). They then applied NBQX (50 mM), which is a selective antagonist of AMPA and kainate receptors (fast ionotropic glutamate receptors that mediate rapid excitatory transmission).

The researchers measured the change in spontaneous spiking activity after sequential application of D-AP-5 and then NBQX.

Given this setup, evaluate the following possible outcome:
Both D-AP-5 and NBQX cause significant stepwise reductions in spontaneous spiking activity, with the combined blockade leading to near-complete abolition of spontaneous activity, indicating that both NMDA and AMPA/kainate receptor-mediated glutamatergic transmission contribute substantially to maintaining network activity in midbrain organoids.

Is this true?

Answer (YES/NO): NO